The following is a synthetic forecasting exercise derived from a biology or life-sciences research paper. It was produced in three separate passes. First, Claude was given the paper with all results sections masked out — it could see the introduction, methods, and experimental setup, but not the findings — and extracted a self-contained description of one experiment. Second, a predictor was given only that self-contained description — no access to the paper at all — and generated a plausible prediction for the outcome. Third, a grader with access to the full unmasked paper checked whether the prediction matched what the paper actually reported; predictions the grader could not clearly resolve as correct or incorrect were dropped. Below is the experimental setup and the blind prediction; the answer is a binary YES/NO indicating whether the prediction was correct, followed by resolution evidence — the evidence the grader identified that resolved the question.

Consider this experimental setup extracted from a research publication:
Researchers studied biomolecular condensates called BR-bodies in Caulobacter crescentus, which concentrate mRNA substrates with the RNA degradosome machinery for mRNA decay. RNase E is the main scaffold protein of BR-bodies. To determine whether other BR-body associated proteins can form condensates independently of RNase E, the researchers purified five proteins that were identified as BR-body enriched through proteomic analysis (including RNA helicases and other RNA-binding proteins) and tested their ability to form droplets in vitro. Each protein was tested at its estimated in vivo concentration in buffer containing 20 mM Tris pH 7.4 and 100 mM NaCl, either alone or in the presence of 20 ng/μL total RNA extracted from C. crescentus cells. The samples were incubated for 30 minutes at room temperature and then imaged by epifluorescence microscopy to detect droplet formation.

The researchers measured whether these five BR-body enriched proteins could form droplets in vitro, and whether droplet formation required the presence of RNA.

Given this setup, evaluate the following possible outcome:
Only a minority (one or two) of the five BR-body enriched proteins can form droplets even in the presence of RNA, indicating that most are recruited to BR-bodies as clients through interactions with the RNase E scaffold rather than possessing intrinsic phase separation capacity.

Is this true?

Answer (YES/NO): NO